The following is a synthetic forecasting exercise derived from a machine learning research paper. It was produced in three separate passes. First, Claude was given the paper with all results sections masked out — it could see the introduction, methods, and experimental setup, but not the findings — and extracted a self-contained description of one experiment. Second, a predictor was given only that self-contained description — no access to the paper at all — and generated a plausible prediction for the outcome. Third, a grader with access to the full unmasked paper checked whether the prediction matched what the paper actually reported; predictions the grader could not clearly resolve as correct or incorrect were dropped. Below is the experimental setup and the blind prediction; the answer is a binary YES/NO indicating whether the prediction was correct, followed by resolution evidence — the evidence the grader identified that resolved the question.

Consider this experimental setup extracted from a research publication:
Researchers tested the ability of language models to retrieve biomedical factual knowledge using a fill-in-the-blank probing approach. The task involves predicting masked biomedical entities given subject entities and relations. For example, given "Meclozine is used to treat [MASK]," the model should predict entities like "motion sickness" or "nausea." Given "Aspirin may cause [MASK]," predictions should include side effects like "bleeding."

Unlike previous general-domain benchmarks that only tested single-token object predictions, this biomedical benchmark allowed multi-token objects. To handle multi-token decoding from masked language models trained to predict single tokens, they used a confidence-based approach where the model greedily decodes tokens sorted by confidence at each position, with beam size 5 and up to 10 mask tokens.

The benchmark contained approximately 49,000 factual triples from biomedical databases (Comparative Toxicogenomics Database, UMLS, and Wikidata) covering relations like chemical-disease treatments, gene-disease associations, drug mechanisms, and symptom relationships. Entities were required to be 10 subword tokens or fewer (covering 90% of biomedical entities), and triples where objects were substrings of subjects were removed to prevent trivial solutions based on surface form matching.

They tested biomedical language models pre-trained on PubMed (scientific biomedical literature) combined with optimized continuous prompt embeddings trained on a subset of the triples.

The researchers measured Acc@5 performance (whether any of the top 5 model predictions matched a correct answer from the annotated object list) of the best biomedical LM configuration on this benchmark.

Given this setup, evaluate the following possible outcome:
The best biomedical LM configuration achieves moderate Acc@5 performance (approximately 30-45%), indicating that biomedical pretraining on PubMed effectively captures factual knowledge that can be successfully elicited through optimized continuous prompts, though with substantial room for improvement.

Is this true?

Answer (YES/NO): NO